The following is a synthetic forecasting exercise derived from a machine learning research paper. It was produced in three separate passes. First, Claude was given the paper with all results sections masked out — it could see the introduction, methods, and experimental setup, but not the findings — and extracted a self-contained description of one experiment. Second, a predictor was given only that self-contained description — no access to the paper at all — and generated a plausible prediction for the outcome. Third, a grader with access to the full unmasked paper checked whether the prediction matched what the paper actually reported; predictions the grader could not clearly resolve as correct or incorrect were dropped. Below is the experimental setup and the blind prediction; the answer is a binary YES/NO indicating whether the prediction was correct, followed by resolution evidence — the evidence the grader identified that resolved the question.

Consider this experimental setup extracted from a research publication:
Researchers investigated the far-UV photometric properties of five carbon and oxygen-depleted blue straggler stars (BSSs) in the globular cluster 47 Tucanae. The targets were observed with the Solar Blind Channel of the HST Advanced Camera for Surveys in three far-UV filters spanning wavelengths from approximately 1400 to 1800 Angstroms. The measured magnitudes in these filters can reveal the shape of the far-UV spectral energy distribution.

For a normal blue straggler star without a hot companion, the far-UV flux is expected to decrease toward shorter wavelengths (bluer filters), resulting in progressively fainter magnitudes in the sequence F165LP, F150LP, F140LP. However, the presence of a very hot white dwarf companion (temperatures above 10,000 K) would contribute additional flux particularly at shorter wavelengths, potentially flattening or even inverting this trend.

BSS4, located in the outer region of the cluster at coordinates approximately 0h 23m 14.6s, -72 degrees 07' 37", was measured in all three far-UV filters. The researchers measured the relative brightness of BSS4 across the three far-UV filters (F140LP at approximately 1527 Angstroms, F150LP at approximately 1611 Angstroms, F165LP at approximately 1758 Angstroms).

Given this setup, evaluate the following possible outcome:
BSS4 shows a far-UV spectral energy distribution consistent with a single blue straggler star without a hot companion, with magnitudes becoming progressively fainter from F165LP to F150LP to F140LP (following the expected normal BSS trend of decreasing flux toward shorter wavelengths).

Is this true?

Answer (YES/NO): NO